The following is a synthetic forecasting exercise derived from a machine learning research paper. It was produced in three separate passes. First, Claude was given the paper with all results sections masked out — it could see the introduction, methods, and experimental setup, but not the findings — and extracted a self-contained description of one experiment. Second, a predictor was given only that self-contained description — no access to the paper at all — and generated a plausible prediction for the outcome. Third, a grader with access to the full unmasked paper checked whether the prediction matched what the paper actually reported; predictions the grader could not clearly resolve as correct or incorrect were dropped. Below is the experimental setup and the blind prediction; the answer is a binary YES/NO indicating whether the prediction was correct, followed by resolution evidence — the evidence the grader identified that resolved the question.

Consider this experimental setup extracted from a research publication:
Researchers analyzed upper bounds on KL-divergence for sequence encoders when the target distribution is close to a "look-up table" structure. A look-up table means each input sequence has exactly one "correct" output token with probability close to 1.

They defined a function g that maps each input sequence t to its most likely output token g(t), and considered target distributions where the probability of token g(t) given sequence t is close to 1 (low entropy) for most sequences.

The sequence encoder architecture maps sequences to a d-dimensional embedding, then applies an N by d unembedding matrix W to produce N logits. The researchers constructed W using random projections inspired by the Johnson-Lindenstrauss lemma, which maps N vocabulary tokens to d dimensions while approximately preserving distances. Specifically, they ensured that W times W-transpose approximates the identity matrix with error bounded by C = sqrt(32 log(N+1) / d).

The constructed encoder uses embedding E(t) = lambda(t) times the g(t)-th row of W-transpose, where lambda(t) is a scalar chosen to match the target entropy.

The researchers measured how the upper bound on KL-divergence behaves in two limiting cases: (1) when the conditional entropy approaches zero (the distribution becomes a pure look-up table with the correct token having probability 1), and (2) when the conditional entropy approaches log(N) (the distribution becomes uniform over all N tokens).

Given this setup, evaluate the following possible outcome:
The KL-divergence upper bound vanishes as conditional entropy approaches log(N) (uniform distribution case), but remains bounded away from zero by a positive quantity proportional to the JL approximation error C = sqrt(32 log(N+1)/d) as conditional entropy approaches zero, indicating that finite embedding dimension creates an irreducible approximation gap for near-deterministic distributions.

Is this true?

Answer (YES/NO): NO